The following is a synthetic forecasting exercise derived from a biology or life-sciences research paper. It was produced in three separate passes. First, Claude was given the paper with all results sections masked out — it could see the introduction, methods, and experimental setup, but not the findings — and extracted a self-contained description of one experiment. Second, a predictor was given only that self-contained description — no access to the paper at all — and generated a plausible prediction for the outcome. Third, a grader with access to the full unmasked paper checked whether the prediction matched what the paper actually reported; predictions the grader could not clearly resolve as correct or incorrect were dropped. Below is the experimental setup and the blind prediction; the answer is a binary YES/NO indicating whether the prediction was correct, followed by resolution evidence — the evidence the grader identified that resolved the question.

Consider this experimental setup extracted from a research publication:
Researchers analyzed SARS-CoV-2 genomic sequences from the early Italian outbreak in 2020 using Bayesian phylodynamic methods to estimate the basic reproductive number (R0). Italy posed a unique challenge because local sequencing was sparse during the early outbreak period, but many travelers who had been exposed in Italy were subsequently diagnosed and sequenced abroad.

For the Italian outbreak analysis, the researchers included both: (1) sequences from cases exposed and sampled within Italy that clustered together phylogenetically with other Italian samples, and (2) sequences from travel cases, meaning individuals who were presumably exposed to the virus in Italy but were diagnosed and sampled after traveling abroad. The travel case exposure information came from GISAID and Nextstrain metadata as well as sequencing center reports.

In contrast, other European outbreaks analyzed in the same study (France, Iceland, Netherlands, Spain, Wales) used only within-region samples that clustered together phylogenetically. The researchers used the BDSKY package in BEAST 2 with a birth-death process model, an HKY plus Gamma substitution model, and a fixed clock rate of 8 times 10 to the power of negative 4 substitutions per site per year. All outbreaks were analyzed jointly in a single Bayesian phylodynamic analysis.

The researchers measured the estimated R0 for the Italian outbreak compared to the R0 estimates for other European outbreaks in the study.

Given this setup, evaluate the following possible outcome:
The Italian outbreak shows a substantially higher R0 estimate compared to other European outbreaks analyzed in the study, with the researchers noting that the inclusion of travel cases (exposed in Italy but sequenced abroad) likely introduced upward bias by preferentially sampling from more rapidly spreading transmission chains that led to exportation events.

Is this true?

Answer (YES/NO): NO